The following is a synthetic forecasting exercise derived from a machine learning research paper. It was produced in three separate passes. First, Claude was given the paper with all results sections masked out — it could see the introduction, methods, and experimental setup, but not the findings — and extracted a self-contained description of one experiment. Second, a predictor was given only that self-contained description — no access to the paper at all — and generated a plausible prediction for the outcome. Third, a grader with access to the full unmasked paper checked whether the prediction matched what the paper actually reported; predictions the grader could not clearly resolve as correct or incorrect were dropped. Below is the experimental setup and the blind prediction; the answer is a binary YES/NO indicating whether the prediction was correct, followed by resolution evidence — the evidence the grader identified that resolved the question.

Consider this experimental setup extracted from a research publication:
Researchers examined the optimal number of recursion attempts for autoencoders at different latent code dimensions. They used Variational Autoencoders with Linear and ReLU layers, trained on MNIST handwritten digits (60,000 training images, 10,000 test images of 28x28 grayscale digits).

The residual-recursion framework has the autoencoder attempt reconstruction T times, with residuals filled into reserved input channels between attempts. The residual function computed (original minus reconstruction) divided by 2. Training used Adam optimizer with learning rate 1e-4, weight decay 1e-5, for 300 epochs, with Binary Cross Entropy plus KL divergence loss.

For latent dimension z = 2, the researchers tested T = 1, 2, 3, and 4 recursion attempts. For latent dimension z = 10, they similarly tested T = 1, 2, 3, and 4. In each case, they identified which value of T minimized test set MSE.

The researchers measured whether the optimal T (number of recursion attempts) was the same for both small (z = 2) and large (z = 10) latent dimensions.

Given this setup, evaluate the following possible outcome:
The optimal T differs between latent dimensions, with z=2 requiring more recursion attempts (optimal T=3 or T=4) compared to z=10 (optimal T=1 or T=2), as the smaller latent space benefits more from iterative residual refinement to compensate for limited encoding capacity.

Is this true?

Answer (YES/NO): NO